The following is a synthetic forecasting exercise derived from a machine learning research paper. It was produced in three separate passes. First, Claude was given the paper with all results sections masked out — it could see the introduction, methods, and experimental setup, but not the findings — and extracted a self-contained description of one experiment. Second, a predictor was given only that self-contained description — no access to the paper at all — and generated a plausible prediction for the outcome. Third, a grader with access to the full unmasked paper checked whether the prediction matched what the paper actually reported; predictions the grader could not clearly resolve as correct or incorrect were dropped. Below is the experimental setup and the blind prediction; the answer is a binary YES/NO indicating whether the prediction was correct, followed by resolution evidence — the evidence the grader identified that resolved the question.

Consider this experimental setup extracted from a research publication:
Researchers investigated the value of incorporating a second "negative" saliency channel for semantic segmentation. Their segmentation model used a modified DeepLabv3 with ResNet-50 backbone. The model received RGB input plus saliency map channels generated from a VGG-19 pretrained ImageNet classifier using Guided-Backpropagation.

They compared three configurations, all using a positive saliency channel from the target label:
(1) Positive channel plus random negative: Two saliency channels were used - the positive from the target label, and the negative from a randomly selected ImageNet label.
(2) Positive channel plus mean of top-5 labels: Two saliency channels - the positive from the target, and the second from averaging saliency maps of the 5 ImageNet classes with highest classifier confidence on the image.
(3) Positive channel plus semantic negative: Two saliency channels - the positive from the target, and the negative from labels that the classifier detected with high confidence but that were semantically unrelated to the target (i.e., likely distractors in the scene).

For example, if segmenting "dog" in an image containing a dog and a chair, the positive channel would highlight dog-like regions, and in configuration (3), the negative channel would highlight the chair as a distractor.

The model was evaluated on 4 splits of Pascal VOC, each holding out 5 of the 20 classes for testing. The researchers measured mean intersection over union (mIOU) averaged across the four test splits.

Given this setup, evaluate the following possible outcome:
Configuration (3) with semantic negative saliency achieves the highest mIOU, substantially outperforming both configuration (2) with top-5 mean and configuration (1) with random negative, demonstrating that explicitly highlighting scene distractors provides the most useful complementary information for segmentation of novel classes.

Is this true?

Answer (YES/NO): NO